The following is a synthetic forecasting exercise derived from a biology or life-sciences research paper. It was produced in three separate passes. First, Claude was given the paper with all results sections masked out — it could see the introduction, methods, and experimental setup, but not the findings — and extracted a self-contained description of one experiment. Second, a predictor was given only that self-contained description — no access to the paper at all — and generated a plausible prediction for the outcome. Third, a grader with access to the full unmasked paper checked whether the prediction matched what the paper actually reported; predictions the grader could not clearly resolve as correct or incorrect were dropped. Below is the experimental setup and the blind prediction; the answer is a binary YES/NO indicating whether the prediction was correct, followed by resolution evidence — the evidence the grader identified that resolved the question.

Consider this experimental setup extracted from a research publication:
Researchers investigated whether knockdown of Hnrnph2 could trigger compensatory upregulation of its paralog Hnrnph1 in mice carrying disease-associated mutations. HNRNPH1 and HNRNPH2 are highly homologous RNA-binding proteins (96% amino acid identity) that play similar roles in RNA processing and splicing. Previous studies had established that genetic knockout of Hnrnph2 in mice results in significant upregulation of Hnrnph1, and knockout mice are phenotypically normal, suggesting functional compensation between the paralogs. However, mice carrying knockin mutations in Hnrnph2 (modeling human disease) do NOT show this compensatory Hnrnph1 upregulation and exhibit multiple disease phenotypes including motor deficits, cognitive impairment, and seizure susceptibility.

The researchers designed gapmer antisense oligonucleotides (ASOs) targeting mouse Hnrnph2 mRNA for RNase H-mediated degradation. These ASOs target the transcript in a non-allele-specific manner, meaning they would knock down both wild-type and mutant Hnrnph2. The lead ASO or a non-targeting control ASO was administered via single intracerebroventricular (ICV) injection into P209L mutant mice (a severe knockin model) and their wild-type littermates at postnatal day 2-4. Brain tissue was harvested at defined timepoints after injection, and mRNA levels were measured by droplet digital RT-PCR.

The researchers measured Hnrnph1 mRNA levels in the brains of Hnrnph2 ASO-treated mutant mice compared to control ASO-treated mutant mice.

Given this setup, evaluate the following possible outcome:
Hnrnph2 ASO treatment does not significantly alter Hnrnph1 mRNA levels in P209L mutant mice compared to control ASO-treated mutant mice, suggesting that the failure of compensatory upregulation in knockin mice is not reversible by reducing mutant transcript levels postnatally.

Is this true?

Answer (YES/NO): NO